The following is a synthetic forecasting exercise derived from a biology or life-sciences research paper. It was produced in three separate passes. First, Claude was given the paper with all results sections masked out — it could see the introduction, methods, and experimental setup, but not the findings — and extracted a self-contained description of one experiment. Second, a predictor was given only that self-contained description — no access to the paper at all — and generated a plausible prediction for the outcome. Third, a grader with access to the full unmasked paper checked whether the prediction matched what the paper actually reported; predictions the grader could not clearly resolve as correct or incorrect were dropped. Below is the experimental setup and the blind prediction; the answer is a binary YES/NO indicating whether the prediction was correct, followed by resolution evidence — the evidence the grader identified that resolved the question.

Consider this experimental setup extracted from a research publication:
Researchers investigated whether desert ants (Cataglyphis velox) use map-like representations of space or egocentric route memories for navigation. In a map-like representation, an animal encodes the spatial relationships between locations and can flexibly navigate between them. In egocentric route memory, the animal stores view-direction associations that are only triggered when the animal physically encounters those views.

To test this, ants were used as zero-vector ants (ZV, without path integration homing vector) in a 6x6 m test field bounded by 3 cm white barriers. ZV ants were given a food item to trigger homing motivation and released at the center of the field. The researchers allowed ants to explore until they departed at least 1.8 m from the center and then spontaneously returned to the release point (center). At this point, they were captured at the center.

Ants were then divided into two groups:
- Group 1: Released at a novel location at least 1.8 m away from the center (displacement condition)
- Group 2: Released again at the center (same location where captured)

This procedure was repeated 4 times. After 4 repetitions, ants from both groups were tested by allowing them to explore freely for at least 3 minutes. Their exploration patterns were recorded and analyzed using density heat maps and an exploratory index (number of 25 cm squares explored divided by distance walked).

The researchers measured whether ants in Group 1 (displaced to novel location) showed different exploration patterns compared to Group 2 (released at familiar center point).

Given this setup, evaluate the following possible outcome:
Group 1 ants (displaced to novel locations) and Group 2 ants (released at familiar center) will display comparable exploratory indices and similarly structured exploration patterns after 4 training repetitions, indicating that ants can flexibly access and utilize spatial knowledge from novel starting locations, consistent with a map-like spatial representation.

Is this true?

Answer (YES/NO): NO